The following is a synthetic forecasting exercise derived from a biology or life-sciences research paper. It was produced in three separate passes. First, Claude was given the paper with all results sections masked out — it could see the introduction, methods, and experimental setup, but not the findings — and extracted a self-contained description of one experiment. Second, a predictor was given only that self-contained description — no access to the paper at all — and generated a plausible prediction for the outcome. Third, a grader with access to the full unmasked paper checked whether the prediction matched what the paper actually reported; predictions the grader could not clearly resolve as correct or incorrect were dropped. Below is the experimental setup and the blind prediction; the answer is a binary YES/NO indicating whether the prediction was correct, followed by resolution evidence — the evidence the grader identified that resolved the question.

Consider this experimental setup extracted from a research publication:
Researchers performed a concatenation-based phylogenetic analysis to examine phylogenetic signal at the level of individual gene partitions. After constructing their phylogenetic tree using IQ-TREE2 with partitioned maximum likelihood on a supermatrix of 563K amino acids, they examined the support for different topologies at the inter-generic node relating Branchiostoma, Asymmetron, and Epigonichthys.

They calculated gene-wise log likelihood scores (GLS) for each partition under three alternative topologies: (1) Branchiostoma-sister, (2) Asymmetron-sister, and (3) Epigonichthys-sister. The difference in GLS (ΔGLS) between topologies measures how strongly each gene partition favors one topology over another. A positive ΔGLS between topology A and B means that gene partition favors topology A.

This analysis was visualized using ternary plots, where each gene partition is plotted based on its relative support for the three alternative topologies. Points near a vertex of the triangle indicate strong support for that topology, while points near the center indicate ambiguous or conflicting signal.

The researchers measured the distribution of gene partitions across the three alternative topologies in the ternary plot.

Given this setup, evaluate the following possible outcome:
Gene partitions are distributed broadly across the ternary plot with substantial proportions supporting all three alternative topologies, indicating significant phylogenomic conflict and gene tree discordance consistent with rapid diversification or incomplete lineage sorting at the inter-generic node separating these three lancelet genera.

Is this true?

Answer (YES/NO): YES